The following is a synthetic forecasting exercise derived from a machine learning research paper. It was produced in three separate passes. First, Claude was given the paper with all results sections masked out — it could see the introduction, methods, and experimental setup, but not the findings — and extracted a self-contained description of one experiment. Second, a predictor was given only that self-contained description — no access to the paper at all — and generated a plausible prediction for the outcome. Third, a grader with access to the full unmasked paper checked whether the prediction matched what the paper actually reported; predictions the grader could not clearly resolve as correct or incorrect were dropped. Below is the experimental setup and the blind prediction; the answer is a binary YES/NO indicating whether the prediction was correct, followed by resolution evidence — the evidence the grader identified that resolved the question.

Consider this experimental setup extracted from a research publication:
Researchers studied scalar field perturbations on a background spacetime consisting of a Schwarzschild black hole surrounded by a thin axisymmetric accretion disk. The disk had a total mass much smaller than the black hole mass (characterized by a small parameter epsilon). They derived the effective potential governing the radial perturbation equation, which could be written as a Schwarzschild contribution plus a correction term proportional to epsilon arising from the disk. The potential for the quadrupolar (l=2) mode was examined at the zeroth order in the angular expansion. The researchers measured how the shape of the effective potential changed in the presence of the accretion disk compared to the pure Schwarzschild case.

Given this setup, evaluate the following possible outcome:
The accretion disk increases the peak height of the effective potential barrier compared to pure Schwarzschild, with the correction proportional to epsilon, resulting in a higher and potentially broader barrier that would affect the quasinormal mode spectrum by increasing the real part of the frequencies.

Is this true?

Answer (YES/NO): NO